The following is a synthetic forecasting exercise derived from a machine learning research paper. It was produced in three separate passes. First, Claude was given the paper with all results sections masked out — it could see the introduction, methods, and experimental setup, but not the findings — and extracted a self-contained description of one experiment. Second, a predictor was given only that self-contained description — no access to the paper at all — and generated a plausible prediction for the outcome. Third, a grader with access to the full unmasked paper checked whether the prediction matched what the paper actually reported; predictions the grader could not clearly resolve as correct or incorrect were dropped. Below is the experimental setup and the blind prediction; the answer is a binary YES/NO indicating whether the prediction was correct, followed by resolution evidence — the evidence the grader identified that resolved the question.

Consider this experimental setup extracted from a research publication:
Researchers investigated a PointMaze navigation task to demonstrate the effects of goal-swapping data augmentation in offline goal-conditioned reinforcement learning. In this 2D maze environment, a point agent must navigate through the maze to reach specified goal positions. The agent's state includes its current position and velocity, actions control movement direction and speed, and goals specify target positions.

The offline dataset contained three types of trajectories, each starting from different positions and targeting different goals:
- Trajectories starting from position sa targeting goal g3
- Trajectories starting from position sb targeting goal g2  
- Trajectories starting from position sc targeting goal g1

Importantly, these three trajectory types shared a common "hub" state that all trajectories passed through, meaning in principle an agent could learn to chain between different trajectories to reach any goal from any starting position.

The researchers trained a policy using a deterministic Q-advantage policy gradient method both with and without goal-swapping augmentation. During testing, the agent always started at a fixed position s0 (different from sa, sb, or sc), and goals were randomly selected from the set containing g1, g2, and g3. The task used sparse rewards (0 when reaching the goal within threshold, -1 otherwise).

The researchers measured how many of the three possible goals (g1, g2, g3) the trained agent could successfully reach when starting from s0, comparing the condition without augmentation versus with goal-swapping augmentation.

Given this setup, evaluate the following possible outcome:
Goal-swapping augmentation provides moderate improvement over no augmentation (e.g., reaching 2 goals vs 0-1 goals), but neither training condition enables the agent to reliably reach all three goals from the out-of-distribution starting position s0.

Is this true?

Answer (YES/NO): NO